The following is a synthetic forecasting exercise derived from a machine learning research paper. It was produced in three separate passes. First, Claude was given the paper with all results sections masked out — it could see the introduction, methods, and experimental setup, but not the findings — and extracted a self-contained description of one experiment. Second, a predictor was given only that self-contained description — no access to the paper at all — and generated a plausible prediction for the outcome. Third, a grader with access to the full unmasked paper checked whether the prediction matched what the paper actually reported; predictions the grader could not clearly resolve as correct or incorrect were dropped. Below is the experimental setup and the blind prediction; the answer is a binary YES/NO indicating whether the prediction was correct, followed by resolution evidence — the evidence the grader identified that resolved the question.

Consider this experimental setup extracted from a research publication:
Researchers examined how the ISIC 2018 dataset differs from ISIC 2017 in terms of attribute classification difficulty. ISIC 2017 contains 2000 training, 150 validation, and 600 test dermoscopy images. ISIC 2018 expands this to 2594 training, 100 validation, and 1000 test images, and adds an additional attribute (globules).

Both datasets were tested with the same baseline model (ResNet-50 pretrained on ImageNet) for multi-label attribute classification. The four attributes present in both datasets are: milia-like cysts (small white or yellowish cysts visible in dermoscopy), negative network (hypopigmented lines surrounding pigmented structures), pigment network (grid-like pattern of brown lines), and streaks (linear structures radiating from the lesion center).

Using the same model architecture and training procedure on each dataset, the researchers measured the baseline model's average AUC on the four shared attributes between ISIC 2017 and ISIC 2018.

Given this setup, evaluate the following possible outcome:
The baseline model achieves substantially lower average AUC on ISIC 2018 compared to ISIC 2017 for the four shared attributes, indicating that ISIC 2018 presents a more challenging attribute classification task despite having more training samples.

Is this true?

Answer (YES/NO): NO